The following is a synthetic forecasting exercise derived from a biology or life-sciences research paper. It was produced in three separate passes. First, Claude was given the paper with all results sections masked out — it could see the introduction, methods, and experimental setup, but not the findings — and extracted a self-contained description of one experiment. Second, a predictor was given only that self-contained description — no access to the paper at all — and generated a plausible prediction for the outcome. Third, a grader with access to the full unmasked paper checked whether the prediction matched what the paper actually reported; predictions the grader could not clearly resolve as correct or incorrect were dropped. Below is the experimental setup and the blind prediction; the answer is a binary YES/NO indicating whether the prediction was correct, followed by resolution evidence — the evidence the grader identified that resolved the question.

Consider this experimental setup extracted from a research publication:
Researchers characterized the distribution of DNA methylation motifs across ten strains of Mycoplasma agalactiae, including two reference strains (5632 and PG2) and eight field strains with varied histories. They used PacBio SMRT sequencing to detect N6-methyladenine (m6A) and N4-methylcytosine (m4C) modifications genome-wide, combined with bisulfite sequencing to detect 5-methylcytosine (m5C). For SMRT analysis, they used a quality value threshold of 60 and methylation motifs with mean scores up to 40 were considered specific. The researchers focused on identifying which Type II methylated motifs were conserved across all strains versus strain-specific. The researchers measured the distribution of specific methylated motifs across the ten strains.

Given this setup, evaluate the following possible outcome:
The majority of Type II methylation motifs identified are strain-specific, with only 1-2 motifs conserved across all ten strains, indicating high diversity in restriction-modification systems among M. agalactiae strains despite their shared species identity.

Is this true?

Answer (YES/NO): YES